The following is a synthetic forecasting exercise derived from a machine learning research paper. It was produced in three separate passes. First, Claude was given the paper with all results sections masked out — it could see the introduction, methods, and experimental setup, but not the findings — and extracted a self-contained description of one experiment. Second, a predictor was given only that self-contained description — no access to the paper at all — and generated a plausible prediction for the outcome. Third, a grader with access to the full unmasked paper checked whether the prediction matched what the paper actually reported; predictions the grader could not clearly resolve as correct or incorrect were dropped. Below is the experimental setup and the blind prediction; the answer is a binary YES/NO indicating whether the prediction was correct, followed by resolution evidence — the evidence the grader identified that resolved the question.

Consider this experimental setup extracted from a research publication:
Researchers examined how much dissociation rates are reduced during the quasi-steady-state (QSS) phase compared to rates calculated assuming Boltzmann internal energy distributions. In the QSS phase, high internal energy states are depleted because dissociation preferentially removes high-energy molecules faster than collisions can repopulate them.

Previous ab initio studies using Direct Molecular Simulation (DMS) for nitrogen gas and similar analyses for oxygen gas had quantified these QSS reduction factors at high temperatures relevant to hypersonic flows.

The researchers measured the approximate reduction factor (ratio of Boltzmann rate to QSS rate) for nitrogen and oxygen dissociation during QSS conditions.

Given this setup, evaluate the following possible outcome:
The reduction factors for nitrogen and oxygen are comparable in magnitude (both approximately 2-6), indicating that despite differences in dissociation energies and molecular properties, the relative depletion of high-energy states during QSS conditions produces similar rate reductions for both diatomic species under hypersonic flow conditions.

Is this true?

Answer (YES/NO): NO